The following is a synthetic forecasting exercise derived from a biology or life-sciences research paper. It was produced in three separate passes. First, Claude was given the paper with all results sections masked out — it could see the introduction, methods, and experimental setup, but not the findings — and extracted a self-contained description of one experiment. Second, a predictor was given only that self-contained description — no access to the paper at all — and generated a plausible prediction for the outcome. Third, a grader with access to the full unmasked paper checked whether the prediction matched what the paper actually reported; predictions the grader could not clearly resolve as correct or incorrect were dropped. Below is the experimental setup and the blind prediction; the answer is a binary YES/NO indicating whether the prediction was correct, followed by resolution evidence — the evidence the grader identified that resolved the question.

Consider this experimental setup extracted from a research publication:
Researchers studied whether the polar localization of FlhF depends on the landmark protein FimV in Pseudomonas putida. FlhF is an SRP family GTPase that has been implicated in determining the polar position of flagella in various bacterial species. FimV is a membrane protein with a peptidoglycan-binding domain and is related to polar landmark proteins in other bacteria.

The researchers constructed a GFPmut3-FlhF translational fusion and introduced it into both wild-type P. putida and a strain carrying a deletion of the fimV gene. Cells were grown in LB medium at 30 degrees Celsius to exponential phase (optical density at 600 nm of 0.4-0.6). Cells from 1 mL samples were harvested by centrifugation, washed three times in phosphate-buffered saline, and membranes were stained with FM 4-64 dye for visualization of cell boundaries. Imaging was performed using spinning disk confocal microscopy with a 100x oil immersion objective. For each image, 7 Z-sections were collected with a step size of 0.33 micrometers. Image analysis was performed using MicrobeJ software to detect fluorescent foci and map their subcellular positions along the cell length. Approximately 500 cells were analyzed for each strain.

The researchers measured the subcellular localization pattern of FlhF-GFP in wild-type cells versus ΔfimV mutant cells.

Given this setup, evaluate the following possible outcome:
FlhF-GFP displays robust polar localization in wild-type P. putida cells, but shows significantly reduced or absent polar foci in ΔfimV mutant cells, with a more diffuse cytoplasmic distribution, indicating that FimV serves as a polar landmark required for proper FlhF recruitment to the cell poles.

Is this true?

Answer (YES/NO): NO